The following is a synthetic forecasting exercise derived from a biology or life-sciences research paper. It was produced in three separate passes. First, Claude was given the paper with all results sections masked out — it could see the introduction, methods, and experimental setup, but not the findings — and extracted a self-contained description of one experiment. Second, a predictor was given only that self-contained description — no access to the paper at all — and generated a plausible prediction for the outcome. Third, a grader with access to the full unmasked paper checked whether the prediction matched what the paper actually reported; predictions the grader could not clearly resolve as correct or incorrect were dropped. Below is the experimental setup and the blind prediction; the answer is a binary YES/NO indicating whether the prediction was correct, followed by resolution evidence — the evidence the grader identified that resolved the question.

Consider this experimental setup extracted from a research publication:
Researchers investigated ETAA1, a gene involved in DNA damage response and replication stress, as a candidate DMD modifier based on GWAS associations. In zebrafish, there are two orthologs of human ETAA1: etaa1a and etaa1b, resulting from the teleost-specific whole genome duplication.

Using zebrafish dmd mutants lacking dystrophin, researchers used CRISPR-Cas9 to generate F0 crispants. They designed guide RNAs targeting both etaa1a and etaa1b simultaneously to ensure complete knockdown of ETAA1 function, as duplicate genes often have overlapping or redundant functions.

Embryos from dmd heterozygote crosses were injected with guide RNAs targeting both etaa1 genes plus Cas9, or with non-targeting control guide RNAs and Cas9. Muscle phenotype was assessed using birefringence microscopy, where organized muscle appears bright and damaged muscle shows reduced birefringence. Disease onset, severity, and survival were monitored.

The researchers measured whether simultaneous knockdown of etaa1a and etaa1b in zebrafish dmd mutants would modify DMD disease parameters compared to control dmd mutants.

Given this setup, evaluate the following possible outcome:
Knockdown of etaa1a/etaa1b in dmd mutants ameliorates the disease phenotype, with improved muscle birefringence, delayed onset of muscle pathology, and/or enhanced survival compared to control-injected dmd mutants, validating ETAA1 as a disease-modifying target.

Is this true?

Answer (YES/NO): YES